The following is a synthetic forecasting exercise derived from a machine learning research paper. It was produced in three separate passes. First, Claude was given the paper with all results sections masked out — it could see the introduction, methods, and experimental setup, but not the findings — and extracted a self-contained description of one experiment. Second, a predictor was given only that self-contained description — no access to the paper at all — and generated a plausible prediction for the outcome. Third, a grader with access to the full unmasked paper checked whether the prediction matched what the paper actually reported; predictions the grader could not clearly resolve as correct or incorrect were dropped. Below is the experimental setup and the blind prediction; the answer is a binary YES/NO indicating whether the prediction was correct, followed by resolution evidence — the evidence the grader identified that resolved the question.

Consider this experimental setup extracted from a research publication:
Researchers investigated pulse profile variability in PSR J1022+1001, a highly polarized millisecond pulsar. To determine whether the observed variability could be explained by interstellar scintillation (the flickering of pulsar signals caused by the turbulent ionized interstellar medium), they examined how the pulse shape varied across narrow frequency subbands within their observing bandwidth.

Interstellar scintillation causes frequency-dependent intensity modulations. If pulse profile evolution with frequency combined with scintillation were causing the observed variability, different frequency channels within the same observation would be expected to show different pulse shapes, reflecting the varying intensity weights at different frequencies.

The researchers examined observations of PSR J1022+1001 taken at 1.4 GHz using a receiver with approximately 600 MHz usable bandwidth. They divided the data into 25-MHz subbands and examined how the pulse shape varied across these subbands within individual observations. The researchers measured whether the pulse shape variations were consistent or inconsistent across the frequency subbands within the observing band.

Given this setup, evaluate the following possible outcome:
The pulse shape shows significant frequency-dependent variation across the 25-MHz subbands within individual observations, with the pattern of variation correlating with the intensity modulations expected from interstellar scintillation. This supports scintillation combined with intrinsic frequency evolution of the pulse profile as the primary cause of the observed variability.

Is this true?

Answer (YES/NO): NO